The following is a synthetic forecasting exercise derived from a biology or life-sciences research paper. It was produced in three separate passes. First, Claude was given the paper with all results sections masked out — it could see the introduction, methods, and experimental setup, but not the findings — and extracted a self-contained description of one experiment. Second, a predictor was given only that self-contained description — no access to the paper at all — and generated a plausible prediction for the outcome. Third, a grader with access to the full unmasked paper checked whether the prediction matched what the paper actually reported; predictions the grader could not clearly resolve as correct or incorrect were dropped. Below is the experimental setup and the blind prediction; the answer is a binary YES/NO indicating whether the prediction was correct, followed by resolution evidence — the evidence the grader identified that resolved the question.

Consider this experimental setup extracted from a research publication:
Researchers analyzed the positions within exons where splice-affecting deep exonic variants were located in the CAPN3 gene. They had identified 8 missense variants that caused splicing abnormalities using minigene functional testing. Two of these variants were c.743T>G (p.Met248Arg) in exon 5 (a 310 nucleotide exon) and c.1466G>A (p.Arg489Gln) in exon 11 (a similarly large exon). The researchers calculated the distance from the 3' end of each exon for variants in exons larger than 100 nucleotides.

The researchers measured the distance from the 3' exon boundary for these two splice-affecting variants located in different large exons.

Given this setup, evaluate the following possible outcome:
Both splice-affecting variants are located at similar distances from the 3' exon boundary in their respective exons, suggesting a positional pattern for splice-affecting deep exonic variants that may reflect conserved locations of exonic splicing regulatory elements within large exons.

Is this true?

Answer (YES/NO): YES